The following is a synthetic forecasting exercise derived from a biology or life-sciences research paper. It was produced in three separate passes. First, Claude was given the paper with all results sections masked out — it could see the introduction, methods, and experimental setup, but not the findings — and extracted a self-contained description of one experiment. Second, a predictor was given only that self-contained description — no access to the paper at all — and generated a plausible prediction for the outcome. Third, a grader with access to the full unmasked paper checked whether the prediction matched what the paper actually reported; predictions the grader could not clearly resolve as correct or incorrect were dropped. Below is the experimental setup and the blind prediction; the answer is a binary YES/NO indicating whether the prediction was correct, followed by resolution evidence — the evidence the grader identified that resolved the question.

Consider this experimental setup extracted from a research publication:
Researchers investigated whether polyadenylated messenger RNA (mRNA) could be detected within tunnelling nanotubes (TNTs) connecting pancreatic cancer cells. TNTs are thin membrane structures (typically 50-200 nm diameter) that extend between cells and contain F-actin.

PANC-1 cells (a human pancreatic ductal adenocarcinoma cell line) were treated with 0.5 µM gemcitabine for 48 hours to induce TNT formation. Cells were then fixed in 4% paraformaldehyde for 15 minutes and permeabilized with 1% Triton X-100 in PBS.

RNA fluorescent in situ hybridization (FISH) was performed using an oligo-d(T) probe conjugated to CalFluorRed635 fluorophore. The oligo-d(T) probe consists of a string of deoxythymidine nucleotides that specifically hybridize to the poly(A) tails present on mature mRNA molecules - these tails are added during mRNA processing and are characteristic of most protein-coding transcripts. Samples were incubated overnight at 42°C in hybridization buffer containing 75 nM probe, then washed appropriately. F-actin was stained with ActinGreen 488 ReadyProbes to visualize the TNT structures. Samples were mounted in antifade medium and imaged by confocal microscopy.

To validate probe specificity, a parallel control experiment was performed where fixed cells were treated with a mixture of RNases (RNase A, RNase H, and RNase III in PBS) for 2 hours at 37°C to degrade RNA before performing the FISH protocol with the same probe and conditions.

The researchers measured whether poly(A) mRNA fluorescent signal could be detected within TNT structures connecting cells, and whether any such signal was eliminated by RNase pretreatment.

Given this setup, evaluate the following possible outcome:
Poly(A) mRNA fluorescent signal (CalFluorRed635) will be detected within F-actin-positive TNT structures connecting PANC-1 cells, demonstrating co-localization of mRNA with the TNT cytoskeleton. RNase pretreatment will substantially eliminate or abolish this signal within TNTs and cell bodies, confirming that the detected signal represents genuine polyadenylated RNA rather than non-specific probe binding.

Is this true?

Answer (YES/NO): YES